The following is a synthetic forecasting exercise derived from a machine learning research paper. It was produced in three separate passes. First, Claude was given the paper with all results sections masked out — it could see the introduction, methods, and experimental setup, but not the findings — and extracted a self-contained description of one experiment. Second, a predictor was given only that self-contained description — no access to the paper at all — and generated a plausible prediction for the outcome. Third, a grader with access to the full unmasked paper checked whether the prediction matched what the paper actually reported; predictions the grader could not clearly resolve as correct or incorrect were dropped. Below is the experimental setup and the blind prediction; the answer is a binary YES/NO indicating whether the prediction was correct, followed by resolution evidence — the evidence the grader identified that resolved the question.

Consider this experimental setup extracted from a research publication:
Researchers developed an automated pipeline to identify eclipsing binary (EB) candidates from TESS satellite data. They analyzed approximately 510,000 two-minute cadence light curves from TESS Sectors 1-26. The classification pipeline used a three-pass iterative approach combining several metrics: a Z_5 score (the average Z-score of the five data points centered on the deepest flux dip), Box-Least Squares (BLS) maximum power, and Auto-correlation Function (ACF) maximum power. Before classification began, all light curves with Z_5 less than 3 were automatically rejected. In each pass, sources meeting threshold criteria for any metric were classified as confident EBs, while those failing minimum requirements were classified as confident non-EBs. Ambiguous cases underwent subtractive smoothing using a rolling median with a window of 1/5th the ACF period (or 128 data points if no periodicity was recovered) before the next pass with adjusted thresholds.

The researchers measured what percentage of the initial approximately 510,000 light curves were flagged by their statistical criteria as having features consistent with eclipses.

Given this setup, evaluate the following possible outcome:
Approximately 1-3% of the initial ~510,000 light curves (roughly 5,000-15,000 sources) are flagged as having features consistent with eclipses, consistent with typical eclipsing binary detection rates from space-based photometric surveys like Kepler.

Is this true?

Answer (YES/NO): YES